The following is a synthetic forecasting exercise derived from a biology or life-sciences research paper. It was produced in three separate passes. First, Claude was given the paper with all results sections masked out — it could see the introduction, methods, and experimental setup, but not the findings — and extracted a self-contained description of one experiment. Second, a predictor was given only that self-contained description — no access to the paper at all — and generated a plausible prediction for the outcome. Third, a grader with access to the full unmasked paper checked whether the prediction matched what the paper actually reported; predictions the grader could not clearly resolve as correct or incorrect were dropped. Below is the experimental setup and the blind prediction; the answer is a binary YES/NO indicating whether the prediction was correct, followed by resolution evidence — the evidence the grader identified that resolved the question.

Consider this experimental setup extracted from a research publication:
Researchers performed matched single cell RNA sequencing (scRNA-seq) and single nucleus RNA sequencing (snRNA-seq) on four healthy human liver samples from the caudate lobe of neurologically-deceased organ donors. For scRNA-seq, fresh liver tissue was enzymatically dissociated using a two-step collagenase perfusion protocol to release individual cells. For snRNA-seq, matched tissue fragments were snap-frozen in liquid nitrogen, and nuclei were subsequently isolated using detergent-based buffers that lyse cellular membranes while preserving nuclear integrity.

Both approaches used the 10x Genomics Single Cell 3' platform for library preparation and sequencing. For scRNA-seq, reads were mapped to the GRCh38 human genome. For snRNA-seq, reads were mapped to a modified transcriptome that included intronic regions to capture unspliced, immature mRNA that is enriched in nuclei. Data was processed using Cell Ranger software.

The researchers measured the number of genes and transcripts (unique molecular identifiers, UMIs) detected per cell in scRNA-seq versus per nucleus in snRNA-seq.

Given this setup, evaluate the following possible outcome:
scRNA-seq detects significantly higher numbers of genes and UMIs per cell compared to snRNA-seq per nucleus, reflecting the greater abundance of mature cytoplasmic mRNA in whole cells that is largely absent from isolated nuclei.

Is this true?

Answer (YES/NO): NO